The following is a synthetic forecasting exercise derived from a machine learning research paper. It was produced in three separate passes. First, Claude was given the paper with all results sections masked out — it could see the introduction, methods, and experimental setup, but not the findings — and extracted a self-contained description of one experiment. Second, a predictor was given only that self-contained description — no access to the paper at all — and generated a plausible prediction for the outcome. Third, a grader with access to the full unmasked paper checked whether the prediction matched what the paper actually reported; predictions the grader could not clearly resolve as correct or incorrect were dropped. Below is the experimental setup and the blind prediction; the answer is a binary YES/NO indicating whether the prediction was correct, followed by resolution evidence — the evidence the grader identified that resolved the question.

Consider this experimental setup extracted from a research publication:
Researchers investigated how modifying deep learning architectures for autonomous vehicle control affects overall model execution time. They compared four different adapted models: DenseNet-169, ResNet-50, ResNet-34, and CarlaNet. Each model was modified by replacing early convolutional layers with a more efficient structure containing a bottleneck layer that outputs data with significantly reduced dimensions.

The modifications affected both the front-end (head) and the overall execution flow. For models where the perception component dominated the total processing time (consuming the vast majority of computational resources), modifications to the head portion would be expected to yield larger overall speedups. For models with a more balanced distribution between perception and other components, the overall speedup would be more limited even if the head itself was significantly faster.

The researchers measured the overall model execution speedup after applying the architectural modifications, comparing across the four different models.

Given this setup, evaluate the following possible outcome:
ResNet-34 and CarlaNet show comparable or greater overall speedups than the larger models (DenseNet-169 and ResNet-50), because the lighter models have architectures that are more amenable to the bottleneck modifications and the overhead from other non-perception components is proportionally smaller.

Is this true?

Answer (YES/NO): NO